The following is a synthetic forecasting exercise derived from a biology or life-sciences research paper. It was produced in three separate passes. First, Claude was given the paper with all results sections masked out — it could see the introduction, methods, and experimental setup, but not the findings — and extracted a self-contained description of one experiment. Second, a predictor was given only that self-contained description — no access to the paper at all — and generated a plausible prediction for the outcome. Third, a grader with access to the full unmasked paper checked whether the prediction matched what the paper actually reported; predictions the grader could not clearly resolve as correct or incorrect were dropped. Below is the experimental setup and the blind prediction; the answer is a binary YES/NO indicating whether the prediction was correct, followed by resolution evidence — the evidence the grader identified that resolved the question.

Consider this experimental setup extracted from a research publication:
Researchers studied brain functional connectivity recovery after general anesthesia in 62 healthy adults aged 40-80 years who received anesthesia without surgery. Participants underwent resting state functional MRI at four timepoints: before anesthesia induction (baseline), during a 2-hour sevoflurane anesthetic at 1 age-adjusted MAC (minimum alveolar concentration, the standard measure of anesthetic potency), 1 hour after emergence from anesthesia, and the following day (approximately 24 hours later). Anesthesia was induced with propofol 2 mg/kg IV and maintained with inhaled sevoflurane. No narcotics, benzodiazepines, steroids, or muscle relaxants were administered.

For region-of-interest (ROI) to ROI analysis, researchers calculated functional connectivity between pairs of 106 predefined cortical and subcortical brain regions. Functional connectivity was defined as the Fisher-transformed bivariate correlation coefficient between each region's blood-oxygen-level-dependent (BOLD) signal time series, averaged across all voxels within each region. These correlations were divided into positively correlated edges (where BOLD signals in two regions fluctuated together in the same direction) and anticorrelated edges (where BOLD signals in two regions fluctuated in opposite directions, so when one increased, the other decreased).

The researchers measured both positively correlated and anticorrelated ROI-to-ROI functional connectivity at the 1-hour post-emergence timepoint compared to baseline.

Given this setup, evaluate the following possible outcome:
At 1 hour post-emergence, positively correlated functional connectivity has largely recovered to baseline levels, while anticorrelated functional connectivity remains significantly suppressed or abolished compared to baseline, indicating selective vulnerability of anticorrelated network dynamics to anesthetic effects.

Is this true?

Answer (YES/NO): NO